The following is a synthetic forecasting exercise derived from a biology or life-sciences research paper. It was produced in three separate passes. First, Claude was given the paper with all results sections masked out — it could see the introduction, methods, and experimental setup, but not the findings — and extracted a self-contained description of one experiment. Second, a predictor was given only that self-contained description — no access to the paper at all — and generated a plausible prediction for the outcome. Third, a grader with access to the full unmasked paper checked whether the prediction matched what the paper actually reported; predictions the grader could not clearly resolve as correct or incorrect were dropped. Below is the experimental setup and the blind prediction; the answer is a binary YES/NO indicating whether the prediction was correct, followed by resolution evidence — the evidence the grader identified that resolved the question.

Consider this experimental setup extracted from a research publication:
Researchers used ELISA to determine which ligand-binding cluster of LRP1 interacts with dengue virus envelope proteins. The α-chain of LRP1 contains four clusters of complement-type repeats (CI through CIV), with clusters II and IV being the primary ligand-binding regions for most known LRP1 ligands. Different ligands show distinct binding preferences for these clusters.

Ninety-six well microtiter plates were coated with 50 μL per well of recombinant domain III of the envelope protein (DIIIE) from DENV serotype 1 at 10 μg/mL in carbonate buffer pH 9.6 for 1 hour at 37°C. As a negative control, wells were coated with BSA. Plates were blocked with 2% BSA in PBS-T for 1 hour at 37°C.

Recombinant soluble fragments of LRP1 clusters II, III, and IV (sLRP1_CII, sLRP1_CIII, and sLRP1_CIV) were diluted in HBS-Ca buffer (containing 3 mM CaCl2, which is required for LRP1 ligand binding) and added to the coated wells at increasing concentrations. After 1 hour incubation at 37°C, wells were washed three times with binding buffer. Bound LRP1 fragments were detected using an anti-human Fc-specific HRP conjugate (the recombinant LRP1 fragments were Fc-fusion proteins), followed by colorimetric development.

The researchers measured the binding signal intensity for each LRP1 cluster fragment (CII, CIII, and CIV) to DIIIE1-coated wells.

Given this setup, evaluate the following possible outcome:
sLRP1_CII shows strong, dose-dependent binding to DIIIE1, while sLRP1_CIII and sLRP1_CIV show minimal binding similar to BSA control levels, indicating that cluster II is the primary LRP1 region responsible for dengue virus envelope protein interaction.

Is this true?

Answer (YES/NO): NO